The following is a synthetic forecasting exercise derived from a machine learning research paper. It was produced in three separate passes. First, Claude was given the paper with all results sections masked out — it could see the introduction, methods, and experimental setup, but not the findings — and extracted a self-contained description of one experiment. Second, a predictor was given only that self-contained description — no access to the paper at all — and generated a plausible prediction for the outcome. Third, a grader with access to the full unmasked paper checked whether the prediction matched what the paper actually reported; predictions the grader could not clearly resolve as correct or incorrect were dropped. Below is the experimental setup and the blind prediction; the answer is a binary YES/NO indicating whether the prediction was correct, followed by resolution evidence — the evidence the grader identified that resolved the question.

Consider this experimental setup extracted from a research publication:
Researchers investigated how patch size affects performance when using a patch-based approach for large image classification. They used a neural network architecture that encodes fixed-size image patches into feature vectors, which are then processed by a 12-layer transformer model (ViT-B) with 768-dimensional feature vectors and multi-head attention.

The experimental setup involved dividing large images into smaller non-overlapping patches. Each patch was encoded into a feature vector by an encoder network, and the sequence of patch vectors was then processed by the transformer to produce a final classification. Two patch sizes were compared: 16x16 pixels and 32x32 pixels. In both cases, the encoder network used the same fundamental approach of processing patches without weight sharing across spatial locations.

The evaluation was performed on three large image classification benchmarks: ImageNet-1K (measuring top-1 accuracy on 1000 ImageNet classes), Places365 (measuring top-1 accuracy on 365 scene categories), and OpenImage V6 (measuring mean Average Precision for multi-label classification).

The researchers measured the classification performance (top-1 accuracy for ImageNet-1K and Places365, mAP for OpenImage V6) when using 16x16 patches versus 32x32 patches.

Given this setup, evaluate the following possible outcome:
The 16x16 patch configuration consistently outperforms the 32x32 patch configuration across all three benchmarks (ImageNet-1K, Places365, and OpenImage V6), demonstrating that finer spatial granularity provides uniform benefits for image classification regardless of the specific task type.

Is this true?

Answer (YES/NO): NO